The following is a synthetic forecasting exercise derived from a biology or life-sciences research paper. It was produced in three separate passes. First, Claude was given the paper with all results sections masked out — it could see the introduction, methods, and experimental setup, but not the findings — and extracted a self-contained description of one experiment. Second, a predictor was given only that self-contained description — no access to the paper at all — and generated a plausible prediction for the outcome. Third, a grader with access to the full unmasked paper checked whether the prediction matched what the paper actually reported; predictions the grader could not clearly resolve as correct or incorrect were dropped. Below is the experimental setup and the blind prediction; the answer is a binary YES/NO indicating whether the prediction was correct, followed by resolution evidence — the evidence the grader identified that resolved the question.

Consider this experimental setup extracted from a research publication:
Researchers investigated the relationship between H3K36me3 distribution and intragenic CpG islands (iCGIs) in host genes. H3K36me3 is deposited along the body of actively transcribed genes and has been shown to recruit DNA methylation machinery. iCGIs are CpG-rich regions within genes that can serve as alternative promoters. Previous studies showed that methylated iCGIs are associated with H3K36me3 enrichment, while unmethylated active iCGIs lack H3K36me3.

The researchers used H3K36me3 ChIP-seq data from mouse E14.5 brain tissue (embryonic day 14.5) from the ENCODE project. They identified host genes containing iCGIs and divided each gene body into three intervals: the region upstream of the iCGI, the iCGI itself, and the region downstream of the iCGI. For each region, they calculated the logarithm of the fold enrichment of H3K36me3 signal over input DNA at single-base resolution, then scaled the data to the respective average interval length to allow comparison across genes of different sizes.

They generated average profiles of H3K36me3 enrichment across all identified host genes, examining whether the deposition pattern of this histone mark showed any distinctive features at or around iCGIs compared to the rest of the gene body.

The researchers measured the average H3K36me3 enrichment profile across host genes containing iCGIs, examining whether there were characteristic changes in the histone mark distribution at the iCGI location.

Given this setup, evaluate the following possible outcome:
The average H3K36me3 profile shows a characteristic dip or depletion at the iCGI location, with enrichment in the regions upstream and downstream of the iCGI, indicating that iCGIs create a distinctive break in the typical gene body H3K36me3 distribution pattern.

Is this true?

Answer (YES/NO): YES